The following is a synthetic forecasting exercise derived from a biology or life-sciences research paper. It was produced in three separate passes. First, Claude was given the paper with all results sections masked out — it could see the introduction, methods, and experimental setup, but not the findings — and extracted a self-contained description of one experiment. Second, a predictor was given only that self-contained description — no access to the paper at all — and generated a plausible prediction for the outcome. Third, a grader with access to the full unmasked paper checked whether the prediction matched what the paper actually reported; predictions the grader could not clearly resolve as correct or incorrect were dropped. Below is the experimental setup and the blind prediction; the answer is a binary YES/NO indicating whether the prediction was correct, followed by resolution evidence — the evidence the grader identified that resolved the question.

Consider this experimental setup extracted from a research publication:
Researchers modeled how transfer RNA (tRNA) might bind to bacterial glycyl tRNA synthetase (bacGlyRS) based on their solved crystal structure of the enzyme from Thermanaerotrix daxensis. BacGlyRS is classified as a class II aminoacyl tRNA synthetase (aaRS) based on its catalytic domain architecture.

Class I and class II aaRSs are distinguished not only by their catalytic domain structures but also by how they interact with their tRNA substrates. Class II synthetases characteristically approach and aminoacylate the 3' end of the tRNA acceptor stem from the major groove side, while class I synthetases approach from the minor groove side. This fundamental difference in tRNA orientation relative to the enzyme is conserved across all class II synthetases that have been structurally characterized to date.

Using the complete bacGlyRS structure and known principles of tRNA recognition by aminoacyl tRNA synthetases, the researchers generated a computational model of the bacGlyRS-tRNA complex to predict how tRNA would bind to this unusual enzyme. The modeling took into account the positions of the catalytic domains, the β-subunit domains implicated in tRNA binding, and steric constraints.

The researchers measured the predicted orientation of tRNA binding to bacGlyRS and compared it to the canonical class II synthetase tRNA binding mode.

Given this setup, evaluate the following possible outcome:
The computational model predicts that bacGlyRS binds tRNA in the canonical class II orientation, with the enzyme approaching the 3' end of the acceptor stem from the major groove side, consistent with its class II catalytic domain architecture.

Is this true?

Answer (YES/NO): NO